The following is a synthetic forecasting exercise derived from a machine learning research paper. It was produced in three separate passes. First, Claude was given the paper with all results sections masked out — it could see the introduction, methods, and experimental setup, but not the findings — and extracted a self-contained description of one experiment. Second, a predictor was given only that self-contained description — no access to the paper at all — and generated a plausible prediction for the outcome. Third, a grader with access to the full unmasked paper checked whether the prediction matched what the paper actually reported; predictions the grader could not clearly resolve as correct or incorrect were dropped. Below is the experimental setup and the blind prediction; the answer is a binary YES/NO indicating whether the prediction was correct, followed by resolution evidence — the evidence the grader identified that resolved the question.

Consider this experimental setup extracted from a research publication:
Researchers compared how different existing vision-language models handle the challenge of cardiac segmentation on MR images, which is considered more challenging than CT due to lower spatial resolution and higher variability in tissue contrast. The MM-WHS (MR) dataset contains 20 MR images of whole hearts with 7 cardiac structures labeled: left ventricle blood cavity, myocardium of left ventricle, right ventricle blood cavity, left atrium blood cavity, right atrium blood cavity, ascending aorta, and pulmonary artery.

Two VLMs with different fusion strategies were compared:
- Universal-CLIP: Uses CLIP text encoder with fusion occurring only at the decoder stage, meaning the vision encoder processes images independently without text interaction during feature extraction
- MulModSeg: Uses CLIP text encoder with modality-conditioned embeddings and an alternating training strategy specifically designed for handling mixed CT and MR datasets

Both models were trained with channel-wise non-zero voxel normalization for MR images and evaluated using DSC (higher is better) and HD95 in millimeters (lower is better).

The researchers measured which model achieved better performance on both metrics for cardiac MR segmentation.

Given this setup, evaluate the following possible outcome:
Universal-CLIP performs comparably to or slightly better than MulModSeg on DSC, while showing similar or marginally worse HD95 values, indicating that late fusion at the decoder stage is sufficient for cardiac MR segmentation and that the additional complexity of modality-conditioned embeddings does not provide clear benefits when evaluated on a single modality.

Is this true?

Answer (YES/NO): NO